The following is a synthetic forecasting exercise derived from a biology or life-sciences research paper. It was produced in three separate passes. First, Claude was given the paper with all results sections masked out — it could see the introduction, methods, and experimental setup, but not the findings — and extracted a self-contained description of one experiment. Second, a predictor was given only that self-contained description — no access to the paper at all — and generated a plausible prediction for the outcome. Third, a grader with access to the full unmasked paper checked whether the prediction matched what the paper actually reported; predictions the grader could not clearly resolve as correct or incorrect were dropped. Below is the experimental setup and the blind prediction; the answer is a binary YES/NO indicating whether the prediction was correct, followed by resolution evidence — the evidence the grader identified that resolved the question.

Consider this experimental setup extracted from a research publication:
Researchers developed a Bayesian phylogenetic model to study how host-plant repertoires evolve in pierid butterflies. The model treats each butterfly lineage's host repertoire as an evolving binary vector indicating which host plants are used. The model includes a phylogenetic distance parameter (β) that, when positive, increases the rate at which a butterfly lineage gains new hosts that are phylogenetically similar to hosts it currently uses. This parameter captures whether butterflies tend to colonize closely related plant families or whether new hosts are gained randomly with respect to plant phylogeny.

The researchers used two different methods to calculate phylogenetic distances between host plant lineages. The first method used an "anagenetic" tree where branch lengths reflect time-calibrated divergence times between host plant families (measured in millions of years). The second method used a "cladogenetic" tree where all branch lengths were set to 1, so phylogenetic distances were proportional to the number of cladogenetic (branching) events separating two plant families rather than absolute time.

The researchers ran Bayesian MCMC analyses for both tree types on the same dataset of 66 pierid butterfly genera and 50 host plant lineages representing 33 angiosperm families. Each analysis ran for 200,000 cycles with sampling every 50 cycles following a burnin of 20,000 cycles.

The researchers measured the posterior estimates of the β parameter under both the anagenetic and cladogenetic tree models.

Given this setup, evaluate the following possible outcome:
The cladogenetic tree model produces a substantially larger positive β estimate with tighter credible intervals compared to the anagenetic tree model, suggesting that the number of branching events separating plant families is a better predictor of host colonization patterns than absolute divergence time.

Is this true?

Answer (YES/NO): NO